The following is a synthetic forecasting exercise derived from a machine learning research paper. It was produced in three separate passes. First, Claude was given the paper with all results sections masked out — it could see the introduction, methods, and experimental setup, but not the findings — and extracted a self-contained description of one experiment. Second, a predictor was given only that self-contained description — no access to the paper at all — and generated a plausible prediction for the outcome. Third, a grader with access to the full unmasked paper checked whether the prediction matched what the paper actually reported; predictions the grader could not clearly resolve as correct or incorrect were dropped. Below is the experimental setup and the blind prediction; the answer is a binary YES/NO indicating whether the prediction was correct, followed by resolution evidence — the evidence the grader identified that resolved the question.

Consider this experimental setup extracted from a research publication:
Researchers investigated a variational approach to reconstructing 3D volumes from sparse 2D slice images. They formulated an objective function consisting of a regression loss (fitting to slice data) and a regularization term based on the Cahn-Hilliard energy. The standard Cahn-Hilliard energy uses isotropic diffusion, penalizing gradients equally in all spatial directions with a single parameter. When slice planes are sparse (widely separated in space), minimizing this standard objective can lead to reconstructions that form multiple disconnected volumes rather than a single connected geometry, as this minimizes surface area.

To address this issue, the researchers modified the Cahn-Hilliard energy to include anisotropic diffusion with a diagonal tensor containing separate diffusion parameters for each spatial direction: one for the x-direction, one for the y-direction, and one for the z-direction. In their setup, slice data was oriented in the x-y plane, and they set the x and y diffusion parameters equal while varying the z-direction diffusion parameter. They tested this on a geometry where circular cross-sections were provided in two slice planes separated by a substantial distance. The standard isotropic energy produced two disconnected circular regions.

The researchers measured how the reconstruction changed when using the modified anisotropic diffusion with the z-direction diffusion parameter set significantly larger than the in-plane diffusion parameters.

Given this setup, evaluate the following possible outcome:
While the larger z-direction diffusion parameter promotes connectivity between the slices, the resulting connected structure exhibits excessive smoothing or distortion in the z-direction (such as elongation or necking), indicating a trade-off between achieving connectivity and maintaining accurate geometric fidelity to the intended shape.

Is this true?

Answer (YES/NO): NO